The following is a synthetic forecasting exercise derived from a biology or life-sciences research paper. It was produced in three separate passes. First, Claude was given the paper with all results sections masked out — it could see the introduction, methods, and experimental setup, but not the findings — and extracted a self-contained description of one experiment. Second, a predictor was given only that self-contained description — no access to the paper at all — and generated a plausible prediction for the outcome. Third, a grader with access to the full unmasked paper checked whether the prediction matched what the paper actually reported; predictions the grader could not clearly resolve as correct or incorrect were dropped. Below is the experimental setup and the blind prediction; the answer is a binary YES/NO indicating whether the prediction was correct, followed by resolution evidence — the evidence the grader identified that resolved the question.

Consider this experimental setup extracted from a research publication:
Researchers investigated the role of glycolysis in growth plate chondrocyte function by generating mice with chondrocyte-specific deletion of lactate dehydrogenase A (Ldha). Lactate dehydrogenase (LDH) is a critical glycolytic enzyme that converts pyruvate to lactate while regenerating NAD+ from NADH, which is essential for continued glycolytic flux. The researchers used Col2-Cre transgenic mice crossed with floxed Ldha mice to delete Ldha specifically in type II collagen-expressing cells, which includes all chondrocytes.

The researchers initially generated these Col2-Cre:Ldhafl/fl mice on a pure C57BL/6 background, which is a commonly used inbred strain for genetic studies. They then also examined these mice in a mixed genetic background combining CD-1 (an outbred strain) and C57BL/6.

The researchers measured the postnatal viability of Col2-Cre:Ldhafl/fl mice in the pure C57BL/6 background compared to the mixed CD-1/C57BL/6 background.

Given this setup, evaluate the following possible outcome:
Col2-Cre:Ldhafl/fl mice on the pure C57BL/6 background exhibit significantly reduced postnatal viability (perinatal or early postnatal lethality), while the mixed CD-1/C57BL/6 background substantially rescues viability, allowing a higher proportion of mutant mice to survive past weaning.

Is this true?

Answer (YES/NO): YES